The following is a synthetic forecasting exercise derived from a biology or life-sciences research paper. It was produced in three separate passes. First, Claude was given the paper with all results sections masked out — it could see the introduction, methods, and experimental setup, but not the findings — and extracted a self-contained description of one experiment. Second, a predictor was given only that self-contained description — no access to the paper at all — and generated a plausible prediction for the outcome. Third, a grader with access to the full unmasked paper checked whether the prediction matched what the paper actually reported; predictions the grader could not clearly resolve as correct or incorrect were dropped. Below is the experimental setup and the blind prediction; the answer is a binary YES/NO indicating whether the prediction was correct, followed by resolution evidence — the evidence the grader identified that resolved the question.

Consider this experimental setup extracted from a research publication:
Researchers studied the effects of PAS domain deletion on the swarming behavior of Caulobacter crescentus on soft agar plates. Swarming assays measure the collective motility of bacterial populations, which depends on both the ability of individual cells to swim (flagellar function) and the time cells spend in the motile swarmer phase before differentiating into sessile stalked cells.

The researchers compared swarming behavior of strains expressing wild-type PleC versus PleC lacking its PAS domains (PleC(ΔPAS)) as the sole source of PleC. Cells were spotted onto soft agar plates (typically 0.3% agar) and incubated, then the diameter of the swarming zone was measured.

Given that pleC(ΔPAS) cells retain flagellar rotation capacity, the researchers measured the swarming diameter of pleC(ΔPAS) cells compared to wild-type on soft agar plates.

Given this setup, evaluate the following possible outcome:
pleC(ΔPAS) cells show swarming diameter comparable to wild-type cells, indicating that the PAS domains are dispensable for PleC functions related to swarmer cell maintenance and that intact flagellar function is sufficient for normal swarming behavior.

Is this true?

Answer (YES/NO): NO